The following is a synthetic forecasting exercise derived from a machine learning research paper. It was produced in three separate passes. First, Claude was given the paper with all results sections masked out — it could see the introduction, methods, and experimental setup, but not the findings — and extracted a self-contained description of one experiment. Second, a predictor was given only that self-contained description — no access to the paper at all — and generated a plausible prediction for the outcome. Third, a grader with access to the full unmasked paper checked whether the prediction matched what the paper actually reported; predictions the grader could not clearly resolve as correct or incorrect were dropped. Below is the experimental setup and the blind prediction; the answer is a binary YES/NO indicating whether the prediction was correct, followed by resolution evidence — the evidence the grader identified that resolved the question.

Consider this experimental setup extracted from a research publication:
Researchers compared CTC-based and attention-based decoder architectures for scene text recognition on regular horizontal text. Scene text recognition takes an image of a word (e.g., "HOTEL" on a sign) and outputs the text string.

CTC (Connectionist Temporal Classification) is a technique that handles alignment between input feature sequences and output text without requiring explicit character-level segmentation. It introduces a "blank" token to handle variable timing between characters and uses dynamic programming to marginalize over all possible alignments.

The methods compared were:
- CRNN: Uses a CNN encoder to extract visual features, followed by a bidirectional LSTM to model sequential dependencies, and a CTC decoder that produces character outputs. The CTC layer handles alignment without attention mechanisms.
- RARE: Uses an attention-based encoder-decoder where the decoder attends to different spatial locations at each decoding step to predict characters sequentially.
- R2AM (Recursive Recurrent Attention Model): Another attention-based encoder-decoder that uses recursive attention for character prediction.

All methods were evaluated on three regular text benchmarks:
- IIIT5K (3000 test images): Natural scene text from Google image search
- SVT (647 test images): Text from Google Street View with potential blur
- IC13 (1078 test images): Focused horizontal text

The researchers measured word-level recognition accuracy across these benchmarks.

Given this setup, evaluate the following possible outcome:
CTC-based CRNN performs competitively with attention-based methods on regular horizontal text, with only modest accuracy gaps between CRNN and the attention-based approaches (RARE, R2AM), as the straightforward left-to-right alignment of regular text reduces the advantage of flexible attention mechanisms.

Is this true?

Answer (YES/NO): YES